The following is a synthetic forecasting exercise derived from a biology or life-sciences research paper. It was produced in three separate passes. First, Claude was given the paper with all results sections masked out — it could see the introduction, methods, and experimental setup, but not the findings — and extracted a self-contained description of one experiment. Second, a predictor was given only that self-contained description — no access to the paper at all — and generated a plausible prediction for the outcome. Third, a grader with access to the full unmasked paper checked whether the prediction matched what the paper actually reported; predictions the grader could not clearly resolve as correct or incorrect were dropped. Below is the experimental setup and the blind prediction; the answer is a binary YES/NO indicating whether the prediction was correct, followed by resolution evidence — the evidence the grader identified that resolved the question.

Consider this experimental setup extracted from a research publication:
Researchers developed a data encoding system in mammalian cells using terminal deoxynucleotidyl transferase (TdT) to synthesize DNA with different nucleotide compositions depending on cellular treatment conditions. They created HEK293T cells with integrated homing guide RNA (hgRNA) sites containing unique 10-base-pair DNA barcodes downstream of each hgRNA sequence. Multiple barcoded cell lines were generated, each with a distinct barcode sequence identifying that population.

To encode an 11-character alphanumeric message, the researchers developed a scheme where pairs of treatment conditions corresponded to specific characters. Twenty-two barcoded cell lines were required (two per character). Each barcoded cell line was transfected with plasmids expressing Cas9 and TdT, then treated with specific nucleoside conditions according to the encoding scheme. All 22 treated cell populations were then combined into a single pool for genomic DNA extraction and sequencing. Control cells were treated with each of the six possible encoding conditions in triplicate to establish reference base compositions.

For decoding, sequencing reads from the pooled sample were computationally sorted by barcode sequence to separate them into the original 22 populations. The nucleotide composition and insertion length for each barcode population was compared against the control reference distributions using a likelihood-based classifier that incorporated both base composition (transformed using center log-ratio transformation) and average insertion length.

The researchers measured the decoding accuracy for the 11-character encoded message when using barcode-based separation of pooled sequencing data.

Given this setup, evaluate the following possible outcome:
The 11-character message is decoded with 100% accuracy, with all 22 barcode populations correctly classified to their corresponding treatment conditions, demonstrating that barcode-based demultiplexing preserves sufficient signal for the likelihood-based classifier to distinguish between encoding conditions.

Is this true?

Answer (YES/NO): NO